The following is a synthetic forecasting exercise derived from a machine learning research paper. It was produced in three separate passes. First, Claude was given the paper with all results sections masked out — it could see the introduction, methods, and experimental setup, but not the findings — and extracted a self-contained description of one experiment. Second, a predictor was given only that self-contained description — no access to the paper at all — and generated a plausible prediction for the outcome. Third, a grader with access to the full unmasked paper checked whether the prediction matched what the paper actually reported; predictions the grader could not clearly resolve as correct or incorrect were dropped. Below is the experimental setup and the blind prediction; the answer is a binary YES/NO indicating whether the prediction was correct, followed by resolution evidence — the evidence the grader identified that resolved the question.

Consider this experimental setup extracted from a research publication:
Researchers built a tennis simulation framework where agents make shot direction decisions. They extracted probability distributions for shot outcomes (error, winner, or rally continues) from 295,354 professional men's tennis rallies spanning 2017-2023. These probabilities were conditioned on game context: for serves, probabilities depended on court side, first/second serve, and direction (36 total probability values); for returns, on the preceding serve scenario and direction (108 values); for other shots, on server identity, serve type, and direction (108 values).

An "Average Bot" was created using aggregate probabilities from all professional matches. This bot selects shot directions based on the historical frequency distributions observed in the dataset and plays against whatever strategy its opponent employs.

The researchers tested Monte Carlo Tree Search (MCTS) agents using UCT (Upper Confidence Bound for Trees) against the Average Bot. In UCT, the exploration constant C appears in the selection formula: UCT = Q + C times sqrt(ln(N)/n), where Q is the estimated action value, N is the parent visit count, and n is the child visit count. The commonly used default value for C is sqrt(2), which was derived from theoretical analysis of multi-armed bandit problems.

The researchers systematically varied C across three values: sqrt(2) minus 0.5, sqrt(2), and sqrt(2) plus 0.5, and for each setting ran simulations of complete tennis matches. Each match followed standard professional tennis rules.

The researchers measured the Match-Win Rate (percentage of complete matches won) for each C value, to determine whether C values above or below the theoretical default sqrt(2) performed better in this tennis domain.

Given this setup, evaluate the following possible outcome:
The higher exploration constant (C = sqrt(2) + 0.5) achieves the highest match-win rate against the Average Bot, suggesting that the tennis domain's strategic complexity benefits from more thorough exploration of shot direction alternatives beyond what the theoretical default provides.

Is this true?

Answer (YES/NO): YES